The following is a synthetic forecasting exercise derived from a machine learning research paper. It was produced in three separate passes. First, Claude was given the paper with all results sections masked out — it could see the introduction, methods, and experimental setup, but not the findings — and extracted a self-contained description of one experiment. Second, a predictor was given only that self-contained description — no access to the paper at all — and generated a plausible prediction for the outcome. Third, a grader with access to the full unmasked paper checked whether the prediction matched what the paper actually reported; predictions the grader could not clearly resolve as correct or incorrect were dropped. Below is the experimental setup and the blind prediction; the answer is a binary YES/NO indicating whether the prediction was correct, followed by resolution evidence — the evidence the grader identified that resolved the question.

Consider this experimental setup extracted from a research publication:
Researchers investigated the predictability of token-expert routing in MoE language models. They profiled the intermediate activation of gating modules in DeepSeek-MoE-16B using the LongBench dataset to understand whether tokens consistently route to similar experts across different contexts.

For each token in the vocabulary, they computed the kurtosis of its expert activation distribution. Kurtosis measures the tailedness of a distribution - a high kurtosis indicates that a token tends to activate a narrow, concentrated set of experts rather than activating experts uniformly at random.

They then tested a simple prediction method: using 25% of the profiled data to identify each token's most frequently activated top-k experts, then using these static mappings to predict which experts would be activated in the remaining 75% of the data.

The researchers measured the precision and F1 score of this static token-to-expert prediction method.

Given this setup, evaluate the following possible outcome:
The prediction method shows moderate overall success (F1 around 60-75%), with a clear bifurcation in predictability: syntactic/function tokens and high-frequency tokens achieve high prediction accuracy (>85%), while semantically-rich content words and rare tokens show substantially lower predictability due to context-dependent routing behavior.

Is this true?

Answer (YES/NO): NO